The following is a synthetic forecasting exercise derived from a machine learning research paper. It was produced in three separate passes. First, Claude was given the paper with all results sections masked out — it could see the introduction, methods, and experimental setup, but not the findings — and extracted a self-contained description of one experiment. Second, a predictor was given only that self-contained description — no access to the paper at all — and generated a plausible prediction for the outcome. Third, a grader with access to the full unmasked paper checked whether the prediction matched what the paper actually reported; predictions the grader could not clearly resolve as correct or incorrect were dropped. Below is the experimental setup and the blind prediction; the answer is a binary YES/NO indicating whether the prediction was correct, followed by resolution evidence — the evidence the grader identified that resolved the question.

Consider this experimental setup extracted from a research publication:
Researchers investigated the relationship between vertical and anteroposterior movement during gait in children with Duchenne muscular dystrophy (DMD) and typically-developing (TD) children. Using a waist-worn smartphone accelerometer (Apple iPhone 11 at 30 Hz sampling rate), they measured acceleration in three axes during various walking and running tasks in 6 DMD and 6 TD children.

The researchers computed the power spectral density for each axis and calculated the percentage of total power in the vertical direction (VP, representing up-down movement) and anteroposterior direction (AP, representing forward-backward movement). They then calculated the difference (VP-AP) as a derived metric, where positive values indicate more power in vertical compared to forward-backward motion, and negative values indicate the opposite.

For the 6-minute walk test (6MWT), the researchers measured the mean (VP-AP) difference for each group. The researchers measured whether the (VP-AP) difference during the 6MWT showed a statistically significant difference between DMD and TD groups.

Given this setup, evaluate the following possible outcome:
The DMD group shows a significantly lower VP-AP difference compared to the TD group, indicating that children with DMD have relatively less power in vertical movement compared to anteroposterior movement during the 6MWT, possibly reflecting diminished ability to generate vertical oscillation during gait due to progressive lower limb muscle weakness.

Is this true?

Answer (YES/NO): YES